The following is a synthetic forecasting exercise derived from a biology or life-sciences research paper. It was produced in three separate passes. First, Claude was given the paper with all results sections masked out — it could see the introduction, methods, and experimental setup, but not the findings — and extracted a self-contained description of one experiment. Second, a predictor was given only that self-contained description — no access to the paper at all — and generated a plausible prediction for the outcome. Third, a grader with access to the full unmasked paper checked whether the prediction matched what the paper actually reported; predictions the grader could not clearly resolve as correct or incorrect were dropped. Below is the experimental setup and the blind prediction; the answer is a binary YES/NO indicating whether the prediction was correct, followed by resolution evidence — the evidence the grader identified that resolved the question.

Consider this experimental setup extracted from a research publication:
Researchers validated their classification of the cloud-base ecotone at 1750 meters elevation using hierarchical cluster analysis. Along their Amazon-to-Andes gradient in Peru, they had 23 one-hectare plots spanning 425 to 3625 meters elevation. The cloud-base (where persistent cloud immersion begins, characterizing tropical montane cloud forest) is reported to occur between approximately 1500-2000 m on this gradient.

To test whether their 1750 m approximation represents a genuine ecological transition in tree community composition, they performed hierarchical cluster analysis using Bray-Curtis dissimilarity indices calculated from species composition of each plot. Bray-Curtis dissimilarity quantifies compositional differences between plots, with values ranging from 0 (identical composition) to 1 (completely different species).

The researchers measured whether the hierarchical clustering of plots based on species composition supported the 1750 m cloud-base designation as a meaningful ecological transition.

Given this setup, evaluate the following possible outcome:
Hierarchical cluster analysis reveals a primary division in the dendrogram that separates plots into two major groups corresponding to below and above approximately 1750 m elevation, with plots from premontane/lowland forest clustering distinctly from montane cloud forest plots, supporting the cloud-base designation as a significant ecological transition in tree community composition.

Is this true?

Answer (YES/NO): YES